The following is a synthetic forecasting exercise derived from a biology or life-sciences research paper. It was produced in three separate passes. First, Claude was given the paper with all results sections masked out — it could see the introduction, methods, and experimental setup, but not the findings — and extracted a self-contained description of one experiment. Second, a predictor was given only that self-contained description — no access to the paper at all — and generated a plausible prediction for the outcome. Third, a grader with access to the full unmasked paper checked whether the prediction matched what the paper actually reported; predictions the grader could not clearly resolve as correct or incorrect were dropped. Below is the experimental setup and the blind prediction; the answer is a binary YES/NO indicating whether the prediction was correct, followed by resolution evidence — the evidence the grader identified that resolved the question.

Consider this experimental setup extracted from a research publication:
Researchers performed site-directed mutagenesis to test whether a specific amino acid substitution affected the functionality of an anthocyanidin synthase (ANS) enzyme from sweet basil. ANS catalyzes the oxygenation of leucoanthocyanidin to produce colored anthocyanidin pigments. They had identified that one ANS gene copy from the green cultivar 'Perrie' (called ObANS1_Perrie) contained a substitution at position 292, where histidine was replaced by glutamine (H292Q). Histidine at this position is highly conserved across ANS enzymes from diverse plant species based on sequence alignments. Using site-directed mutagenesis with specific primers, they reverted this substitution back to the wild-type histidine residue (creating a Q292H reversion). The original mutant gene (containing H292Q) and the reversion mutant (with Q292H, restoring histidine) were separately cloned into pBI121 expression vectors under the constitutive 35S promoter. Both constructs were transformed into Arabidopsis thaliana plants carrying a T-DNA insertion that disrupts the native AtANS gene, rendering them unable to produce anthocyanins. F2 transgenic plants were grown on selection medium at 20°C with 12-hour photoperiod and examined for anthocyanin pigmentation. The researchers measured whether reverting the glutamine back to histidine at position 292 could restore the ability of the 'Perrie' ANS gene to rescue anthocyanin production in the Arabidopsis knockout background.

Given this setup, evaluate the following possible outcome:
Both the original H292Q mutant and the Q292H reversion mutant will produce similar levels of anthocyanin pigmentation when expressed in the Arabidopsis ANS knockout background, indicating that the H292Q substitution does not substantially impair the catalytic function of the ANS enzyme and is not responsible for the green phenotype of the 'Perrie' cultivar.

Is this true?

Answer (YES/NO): NO